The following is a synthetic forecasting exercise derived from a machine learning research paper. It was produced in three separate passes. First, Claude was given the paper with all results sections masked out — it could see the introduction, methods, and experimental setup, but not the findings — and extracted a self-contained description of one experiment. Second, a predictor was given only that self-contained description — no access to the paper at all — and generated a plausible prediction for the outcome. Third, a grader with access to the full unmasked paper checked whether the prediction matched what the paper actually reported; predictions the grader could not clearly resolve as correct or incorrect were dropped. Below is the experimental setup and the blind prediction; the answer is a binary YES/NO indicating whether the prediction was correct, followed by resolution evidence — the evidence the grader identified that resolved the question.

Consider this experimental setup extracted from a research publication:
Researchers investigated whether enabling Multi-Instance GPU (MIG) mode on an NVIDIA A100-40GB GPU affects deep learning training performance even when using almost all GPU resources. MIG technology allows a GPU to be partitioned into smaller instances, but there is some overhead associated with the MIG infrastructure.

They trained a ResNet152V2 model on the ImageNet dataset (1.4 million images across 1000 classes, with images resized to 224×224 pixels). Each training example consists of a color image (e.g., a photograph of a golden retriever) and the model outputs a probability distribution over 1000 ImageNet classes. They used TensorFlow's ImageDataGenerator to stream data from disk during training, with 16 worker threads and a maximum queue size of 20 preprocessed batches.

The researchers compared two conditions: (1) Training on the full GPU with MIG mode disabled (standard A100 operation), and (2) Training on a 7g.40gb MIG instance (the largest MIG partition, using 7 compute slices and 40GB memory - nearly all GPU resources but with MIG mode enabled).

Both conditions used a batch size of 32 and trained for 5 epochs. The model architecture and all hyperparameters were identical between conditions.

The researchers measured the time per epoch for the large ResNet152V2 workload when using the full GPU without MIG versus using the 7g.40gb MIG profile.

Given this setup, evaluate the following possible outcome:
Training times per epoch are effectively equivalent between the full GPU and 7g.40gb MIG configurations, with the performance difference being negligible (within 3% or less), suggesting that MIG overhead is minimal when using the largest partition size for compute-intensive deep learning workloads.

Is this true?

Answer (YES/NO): YES